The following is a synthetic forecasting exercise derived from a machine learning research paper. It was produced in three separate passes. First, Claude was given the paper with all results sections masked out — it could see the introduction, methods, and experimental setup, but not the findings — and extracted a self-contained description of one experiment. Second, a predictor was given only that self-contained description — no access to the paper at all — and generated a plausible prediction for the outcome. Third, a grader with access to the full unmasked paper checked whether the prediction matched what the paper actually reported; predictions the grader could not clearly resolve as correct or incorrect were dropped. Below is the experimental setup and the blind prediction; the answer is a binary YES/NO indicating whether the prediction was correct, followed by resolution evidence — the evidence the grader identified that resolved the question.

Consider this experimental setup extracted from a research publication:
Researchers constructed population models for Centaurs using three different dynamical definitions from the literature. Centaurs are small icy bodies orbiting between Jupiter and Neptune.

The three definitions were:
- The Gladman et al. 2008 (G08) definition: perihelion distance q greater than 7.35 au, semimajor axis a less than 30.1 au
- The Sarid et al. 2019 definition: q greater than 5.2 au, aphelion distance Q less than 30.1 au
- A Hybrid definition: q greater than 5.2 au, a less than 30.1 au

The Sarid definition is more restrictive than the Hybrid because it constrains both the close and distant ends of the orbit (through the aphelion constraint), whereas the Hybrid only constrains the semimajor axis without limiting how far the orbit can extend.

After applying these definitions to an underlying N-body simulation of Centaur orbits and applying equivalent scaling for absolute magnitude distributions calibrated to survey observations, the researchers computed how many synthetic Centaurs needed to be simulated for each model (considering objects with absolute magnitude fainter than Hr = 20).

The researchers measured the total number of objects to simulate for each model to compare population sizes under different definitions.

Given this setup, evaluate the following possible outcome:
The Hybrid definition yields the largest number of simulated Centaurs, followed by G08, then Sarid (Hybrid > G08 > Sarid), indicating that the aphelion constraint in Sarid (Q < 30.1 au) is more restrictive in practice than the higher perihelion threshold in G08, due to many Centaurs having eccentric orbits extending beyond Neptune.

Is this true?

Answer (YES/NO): YES